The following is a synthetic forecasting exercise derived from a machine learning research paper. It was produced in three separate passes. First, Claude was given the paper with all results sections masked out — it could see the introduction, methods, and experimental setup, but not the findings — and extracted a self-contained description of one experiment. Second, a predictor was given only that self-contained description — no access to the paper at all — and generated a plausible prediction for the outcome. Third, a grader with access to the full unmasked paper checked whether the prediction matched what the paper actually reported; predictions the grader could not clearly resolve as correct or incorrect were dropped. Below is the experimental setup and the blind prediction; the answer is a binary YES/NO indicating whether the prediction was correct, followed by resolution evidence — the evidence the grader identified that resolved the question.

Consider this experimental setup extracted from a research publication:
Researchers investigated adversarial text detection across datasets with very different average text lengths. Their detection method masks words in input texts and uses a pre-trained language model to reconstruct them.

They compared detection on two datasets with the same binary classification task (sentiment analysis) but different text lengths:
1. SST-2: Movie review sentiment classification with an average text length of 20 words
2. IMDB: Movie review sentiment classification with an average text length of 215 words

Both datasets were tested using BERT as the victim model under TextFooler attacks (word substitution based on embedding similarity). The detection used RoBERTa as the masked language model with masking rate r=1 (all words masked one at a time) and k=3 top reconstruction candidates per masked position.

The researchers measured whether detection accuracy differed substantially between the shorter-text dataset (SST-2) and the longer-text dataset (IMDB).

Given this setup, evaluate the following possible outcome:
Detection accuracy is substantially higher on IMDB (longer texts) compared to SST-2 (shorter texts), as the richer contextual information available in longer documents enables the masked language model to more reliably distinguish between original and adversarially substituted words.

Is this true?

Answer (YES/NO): YES